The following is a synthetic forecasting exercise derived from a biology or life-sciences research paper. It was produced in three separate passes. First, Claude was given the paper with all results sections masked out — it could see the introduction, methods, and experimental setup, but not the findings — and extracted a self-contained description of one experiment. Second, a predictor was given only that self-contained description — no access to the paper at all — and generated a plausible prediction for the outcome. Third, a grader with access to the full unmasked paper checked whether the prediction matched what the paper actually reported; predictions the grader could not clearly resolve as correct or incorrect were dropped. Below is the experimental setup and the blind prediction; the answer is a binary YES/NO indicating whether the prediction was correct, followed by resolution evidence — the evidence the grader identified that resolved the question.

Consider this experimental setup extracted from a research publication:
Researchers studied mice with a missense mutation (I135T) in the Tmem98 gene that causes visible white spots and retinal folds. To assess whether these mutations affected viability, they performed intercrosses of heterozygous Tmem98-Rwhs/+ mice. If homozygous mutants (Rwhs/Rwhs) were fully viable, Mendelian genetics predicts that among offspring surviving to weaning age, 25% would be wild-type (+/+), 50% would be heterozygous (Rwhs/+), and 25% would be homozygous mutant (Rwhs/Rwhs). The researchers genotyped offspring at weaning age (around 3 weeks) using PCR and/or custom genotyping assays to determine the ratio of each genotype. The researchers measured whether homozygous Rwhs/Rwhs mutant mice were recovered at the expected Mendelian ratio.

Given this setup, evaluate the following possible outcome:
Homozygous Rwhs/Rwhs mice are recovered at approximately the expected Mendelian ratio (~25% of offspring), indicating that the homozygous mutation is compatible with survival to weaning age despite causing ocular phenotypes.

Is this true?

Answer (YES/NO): NO